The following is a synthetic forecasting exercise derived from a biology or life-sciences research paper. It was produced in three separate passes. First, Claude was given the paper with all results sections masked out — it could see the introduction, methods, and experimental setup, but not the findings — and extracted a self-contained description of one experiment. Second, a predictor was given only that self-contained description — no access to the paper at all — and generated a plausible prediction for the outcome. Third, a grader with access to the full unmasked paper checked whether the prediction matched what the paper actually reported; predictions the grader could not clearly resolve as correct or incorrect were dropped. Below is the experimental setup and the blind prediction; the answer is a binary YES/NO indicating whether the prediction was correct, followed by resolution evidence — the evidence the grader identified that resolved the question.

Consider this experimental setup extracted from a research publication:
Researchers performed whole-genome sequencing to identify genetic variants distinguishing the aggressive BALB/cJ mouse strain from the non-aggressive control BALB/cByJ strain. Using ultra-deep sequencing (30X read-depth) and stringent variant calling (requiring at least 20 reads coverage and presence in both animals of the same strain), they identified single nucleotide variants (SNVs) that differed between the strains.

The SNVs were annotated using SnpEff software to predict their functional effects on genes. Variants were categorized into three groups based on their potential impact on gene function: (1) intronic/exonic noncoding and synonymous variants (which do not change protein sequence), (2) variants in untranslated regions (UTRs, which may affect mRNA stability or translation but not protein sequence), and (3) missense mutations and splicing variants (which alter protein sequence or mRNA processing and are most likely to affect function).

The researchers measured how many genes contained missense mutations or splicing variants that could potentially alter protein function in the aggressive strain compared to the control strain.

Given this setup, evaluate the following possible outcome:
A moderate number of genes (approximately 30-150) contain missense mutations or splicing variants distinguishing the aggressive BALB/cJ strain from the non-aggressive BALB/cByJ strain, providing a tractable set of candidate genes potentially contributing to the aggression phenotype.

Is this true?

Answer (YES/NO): YES